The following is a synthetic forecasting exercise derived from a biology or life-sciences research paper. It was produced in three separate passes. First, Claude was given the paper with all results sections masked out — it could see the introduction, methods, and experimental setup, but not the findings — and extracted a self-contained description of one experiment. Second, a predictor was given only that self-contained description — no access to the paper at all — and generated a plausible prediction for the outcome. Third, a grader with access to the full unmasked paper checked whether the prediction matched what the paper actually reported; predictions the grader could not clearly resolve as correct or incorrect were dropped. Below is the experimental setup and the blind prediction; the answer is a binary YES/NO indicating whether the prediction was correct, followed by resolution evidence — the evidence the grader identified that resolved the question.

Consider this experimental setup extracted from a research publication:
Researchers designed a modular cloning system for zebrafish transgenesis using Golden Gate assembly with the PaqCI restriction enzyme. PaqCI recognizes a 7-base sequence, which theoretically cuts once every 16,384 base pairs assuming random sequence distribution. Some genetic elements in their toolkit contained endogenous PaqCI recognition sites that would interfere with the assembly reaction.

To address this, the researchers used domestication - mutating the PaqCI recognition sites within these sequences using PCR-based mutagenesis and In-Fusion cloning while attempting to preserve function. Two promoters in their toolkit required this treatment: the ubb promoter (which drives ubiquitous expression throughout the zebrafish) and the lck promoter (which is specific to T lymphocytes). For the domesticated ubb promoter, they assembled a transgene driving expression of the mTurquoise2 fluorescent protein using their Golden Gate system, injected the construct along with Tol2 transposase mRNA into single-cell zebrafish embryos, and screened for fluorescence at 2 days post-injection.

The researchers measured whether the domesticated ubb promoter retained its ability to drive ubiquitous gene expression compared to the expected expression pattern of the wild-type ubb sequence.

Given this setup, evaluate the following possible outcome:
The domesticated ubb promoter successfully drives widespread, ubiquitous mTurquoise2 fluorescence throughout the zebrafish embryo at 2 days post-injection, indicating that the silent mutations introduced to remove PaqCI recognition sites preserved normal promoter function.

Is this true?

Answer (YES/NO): YES